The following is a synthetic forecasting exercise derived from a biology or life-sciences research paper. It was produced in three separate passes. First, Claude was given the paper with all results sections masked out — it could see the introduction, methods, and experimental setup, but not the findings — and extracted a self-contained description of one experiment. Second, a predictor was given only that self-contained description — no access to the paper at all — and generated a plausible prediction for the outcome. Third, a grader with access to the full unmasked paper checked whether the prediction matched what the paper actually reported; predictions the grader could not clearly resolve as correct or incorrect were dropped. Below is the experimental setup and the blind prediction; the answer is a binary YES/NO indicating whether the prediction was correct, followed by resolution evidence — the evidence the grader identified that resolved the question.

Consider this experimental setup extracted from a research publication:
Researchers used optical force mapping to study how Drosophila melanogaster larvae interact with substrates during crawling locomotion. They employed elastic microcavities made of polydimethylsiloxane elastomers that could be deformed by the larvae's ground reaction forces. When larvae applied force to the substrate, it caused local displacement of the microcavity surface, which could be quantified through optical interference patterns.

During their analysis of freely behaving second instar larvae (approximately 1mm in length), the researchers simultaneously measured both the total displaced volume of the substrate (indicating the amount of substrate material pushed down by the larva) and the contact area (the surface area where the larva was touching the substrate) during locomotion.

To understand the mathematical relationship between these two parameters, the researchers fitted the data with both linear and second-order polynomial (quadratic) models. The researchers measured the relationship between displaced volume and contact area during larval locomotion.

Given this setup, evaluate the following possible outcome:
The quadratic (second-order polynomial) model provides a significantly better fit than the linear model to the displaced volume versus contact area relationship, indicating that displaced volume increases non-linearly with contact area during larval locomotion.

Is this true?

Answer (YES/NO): YES